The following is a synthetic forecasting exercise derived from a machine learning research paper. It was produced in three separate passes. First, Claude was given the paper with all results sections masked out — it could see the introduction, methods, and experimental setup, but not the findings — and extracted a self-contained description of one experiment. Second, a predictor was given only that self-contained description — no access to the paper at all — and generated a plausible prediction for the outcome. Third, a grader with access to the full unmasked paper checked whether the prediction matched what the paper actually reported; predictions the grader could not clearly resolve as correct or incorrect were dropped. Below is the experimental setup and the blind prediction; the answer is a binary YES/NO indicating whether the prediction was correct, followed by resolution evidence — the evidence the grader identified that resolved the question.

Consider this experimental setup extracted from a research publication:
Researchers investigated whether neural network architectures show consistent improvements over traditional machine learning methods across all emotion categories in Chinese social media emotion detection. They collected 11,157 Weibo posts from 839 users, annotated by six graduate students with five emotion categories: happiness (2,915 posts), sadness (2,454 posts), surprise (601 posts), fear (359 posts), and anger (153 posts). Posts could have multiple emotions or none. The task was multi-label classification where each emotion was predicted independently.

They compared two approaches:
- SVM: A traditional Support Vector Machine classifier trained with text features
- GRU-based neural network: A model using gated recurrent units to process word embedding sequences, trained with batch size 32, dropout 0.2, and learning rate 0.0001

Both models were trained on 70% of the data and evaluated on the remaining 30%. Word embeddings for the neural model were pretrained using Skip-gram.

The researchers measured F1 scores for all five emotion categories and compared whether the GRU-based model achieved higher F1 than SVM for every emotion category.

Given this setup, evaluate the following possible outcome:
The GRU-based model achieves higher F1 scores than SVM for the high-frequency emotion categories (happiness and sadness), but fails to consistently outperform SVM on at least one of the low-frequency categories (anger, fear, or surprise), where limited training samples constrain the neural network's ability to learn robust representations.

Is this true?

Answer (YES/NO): YES